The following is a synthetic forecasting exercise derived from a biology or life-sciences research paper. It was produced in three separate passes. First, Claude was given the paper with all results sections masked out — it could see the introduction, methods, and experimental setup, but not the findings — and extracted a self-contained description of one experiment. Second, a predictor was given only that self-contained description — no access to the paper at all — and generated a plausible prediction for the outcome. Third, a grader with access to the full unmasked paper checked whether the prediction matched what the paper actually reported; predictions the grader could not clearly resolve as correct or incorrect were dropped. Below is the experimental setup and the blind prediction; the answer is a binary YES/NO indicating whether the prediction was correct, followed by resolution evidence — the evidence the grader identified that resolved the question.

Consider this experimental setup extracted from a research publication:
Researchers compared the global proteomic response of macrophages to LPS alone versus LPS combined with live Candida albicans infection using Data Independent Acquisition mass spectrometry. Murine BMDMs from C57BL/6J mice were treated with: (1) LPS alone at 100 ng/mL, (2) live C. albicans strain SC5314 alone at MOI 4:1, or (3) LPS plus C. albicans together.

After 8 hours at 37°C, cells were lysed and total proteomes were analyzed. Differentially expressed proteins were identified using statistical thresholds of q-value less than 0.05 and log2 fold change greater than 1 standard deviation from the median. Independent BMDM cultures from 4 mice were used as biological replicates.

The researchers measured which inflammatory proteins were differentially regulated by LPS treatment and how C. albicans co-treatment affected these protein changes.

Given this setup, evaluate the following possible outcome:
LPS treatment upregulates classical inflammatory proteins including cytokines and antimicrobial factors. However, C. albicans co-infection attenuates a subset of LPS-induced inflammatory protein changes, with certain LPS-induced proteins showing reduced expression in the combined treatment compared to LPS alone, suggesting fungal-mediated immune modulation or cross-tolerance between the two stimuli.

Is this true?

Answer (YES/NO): YES